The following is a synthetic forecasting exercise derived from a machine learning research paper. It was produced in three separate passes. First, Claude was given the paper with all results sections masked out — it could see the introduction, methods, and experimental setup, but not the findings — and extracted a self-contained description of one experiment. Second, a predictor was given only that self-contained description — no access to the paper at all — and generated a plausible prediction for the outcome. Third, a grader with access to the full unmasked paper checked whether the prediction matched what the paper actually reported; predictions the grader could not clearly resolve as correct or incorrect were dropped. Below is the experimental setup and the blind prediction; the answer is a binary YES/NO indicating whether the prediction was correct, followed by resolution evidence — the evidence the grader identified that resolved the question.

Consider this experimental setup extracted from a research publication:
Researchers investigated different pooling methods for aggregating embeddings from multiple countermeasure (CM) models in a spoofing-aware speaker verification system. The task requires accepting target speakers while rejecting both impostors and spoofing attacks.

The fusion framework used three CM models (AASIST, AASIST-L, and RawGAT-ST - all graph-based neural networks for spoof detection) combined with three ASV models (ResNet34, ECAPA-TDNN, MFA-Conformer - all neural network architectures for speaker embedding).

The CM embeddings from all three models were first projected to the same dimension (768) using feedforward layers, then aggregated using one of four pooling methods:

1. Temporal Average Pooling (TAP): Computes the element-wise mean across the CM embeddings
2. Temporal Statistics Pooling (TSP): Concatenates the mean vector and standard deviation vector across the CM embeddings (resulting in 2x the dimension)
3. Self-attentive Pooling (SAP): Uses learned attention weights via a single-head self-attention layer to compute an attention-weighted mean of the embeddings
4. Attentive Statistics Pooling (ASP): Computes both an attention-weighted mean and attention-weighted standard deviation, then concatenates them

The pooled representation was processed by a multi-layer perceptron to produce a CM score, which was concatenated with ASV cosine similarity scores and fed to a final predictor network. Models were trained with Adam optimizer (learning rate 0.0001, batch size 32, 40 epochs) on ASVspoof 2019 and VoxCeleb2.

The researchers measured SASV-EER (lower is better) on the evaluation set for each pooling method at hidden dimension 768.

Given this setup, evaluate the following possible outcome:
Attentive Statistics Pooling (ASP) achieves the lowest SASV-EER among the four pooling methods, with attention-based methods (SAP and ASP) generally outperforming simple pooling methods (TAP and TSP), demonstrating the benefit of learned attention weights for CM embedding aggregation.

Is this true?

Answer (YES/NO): NO